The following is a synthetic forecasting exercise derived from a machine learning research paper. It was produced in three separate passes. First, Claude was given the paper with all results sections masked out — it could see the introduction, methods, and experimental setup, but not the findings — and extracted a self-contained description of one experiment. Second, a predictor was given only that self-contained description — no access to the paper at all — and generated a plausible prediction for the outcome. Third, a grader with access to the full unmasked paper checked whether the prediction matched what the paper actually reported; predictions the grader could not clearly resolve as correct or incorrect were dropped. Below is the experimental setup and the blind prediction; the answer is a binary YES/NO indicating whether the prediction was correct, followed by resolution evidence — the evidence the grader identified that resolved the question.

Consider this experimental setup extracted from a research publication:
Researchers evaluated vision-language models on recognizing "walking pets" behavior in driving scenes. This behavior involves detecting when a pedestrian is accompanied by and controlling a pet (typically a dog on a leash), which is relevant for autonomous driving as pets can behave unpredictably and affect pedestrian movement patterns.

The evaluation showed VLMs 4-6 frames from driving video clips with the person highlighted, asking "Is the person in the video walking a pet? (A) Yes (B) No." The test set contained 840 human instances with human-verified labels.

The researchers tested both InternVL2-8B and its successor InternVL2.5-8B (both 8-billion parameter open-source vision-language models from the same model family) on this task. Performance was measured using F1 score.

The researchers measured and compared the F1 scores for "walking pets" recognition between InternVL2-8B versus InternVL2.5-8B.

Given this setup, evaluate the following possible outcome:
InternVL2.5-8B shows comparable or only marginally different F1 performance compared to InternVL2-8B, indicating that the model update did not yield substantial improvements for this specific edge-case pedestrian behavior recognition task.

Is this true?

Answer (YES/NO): NO